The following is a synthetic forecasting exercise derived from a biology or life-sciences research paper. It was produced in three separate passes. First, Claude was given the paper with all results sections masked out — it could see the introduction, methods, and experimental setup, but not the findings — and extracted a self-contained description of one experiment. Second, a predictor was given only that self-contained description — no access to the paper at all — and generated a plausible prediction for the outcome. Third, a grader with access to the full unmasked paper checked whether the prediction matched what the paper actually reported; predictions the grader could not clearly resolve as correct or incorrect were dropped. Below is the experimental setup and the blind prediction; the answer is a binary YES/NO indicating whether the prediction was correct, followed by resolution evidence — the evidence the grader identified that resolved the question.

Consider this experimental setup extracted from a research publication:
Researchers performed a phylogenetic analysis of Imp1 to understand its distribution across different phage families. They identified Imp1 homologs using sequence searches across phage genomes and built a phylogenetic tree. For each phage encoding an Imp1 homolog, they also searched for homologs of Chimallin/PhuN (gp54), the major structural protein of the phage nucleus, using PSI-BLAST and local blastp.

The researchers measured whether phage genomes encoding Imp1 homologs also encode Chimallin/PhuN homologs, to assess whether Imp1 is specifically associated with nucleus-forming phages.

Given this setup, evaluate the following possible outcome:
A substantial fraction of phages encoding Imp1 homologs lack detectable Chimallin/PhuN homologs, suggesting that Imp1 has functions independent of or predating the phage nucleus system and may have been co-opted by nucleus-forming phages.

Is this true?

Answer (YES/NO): NO